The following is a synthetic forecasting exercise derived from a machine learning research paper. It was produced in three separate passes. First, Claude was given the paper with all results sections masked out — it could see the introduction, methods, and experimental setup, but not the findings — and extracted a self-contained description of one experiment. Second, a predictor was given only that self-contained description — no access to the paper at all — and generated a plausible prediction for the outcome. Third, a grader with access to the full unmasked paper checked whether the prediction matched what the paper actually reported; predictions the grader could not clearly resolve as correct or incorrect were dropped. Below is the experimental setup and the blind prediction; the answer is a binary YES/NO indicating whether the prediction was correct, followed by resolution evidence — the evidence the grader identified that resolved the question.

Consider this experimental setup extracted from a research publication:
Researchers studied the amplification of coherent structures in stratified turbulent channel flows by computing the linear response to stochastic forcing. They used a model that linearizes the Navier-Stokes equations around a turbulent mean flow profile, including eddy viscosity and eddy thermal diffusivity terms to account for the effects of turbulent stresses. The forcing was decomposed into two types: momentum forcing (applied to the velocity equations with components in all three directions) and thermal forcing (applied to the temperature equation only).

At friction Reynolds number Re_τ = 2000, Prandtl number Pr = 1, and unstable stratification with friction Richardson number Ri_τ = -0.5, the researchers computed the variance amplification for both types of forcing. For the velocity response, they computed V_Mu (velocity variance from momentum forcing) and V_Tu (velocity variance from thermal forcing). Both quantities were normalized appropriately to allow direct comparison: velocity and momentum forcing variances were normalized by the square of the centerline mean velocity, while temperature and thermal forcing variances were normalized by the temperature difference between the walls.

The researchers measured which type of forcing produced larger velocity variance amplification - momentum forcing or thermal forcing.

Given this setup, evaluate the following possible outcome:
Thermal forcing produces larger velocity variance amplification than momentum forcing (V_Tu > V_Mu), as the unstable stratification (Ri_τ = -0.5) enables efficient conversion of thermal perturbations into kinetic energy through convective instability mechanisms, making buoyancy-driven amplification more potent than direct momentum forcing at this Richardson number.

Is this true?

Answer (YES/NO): NO